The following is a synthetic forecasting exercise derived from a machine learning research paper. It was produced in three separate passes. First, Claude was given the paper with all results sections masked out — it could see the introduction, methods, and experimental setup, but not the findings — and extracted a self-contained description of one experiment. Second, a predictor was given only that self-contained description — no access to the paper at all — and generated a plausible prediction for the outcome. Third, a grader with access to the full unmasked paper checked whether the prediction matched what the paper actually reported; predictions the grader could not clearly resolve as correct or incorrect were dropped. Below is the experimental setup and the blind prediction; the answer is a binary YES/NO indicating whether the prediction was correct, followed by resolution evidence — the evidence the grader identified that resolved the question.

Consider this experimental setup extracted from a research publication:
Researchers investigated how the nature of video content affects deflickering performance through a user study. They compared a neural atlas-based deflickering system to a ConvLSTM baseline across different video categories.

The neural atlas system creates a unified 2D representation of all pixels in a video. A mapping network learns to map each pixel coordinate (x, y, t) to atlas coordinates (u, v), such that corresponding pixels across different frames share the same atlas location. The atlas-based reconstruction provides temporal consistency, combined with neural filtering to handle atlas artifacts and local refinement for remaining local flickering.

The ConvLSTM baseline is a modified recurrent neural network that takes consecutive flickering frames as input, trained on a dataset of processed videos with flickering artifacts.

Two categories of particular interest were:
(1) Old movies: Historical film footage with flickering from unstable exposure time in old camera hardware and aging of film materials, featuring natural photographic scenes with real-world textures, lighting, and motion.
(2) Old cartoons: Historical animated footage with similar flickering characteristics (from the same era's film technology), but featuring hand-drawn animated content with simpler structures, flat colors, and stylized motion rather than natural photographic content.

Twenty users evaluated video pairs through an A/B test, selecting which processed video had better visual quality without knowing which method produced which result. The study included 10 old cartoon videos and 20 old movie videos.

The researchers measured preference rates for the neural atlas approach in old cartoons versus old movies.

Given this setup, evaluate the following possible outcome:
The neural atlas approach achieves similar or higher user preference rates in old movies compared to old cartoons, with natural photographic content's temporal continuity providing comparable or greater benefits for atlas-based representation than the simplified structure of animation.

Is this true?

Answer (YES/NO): NO